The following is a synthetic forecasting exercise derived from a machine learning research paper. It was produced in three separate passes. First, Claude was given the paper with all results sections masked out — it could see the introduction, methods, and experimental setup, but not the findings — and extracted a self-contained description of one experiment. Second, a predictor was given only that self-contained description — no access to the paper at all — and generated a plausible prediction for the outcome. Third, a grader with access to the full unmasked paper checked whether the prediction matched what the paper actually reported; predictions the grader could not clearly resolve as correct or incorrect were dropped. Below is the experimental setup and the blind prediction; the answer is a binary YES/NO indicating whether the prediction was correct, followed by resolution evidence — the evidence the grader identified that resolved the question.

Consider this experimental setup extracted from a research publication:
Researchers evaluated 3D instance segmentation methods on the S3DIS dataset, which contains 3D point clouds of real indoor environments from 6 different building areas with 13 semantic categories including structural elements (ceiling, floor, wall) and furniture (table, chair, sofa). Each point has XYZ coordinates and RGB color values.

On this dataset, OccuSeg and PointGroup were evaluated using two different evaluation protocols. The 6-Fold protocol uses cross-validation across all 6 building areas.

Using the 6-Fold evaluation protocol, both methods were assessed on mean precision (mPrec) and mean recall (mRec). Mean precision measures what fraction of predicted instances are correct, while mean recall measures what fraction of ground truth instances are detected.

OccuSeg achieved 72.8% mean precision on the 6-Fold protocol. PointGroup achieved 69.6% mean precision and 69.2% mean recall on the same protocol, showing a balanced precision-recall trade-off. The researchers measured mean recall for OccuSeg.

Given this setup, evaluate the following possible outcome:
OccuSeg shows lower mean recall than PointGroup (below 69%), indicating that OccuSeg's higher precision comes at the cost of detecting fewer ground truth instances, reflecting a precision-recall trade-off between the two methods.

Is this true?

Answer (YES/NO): YES